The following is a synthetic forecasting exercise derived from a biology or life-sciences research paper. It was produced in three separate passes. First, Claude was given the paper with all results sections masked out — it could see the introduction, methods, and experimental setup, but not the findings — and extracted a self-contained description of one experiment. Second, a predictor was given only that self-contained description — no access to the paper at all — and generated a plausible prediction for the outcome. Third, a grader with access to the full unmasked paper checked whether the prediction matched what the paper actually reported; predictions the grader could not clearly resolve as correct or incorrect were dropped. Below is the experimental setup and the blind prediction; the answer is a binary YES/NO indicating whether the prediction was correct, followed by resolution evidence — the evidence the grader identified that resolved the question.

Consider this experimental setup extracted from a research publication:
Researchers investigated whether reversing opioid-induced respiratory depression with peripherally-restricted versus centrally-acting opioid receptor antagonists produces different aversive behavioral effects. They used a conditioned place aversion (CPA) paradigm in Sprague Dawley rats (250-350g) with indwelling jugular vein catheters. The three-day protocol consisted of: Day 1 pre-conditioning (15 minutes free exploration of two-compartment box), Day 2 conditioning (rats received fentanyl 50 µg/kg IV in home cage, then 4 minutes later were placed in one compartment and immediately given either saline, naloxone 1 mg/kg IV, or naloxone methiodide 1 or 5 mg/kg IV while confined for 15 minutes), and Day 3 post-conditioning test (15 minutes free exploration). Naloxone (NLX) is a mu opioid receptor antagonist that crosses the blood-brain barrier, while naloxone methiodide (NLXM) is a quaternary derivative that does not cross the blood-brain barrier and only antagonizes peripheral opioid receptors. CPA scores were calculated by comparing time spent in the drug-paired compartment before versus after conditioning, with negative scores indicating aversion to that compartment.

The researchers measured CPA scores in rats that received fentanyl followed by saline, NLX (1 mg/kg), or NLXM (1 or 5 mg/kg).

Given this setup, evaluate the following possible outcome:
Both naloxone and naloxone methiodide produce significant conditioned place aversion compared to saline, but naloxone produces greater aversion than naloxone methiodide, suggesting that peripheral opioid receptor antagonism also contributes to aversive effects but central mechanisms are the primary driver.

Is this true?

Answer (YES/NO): NO